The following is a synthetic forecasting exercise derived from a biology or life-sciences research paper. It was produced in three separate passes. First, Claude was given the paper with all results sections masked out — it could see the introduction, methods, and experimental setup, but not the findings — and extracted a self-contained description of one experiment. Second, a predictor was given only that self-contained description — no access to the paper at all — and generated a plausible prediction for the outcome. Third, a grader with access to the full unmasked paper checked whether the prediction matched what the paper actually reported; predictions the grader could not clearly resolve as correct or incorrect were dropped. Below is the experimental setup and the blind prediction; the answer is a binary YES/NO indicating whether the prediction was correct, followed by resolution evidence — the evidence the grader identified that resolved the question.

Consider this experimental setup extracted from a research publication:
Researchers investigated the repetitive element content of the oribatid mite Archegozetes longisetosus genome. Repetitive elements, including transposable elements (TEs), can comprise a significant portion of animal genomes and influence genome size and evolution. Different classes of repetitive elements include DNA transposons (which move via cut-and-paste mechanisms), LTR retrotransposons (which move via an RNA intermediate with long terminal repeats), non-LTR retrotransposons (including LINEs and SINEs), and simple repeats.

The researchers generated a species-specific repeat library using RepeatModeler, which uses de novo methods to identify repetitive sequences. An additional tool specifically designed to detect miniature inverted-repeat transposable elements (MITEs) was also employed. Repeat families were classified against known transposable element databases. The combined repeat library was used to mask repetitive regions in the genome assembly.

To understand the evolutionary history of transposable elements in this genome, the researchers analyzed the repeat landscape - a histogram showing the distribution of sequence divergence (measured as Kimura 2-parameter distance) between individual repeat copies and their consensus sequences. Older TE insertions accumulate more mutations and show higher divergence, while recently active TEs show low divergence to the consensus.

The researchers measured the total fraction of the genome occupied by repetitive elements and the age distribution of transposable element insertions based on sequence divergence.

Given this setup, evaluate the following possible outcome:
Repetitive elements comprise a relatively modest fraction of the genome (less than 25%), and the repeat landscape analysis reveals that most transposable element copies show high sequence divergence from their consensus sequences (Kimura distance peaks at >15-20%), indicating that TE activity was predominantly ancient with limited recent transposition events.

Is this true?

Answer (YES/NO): NO